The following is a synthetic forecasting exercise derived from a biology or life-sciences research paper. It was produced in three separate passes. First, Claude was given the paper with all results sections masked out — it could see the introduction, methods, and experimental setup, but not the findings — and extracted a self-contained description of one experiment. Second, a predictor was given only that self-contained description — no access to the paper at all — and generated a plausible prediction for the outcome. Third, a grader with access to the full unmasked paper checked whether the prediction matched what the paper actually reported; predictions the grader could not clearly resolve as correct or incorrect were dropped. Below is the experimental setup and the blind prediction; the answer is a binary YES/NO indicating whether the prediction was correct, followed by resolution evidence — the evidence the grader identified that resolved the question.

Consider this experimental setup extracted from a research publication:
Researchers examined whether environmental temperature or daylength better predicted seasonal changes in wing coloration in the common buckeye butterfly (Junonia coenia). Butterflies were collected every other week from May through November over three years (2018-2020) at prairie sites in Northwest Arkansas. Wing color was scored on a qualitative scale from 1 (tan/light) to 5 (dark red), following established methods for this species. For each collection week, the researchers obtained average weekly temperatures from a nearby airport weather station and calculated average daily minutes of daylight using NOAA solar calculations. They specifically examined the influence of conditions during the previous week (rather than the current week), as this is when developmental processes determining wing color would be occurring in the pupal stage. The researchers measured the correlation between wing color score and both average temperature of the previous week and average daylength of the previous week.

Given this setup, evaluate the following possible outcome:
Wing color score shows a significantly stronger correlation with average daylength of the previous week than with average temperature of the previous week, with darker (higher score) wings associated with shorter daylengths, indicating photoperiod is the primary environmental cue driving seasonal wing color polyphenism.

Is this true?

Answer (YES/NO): YES